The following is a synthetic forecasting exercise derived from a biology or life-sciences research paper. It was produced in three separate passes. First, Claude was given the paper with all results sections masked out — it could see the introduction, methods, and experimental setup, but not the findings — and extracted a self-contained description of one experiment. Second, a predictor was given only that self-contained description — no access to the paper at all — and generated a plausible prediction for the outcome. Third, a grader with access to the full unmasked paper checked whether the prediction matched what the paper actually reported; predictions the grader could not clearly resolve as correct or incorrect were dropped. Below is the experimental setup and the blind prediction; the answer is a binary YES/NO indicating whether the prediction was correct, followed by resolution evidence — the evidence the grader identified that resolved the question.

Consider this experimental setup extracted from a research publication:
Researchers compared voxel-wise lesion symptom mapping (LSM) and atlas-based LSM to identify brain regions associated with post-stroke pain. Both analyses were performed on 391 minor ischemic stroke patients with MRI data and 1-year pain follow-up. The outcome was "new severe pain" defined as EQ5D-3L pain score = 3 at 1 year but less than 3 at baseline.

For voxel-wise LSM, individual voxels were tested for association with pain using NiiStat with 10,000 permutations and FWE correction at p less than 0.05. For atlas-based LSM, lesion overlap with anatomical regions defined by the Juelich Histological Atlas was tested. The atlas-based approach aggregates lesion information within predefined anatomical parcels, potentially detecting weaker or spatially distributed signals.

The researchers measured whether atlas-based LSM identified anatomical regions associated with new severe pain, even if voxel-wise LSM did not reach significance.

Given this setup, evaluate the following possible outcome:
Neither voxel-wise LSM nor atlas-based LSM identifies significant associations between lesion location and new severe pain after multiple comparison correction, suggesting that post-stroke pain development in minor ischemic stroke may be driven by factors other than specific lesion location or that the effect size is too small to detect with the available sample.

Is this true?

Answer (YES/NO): YES